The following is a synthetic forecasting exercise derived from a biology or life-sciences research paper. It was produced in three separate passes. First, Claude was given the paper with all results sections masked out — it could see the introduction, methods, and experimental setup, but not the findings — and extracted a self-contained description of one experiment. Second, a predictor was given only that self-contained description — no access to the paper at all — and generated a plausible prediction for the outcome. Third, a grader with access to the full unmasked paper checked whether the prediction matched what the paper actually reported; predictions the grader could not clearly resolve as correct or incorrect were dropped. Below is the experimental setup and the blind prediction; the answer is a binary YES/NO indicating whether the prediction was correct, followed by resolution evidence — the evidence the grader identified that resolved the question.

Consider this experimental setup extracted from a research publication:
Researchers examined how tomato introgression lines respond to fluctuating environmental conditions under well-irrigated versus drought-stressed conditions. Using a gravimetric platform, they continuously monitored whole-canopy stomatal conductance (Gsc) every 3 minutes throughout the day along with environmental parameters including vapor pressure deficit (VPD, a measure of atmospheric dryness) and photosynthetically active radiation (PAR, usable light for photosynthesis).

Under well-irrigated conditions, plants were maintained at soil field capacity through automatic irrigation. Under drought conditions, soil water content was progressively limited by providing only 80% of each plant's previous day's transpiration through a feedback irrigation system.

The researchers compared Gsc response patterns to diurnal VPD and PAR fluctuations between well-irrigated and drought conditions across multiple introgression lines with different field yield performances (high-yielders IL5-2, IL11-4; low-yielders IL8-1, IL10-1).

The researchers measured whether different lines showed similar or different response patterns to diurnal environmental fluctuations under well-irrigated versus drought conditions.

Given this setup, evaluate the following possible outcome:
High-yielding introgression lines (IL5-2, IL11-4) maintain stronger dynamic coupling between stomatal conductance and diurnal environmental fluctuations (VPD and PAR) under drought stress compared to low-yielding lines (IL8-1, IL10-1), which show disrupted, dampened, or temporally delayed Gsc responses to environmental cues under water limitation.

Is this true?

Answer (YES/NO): NO